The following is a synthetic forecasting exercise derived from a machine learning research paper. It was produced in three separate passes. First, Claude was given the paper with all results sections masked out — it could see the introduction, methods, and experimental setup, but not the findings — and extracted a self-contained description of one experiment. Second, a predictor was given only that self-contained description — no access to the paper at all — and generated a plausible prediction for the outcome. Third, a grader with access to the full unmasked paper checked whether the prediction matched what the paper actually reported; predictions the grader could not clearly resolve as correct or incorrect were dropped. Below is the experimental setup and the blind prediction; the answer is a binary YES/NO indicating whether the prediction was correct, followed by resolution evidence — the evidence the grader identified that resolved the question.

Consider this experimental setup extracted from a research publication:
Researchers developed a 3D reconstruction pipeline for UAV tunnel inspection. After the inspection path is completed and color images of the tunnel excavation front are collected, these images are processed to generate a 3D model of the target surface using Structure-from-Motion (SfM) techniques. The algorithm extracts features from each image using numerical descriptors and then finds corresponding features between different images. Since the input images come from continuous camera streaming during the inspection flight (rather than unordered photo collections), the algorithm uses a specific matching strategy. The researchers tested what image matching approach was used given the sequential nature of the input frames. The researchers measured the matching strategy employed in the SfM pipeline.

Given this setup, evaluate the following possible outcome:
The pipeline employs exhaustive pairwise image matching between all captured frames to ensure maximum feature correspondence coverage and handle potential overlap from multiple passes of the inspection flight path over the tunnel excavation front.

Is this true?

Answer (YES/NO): NO